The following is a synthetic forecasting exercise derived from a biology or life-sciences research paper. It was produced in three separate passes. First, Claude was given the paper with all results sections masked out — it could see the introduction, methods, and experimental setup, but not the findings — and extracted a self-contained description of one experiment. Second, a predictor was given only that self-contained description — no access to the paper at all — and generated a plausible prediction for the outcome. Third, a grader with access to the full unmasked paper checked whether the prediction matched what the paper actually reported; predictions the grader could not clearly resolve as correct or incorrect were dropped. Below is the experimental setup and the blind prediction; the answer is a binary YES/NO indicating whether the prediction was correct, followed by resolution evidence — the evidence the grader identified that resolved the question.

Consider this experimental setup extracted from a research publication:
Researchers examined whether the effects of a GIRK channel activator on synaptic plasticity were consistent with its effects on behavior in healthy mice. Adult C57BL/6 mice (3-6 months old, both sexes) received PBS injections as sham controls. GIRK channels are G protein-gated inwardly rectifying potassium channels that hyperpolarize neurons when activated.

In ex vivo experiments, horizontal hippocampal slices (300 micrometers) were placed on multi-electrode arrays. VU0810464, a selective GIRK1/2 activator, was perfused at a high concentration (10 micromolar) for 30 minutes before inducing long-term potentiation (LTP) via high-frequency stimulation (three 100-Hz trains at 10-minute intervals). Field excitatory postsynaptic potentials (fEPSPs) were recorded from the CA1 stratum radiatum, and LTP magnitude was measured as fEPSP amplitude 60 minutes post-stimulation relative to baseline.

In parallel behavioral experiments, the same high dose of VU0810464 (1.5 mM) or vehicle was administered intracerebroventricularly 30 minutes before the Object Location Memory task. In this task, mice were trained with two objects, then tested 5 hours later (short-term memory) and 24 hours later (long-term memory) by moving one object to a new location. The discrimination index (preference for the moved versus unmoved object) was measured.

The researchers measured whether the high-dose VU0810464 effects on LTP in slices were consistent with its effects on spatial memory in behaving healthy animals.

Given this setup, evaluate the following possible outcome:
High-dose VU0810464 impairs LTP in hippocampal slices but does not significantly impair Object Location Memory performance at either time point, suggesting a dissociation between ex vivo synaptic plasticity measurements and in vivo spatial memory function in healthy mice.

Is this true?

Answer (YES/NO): NO